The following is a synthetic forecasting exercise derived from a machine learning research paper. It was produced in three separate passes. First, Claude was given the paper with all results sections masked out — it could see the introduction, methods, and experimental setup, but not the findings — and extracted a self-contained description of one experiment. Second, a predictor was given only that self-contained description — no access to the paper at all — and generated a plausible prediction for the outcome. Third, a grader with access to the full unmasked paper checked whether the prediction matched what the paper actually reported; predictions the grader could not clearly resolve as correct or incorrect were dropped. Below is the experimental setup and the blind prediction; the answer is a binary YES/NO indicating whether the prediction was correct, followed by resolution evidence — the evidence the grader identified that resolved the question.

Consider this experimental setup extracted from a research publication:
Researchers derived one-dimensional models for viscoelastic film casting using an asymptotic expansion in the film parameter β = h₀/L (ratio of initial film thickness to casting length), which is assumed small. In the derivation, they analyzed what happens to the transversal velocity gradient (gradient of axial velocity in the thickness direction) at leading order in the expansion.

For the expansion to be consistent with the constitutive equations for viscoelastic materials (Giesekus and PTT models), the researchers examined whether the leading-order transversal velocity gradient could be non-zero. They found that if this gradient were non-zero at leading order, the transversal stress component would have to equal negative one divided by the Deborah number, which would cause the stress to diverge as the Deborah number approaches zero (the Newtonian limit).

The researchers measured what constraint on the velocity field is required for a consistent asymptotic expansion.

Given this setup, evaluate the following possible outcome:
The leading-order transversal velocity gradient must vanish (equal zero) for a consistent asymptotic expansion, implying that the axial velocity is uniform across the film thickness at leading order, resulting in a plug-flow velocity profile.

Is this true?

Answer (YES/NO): YES